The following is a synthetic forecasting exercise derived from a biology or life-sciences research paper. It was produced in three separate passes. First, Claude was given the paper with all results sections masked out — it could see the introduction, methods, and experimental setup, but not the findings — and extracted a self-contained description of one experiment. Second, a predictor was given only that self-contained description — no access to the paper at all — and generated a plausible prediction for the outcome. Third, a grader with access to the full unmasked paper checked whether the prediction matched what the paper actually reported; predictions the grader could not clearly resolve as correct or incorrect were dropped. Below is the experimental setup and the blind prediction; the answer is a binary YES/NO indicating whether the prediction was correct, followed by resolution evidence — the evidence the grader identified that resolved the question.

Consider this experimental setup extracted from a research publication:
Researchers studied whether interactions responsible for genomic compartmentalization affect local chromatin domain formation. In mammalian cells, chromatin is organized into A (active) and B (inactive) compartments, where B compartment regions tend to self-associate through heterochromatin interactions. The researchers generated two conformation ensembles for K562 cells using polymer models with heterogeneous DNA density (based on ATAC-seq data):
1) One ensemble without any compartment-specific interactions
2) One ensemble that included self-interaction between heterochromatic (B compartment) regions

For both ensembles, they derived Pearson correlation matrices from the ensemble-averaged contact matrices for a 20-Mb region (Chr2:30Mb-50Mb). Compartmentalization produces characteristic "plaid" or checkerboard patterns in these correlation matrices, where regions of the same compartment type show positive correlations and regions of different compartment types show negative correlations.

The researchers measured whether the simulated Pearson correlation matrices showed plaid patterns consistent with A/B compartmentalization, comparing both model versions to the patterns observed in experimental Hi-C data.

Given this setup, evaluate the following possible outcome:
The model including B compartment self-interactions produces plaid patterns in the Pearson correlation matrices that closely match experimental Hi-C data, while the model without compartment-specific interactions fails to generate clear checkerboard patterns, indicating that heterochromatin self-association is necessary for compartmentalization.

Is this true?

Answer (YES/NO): YES